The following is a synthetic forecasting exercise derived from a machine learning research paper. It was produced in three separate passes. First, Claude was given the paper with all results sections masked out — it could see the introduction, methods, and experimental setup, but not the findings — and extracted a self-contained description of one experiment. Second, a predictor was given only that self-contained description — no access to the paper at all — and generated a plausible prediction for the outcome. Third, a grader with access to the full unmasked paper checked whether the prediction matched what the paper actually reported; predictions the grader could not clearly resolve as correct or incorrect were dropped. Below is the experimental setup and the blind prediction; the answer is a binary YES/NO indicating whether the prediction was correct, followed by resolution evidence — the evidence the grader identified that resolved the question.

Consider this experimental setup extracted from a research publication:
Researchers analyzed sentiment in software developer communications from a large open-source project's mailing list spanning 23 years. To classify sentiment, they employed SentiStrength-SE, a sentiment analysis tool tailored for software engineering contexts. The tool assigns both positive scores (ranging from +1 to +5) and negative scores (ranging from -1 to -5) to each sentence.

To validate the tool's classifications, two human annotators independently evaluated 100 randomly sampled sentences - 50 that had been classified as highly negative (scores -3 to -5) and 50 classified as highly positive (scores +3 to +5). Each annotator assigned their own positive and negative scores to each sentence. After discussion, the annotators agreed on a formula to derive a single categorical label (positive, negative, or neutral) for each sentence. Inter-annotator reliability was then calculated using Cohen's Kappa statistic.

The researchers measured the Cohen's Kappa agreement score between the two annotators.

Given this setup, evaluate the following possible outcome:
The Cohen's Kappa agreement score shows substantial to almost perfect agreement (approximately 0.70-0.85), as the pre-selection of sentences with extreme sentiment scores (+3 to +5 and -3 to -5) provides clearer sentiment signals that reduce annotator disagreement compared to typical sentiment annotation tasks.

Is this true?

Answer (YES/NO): NO